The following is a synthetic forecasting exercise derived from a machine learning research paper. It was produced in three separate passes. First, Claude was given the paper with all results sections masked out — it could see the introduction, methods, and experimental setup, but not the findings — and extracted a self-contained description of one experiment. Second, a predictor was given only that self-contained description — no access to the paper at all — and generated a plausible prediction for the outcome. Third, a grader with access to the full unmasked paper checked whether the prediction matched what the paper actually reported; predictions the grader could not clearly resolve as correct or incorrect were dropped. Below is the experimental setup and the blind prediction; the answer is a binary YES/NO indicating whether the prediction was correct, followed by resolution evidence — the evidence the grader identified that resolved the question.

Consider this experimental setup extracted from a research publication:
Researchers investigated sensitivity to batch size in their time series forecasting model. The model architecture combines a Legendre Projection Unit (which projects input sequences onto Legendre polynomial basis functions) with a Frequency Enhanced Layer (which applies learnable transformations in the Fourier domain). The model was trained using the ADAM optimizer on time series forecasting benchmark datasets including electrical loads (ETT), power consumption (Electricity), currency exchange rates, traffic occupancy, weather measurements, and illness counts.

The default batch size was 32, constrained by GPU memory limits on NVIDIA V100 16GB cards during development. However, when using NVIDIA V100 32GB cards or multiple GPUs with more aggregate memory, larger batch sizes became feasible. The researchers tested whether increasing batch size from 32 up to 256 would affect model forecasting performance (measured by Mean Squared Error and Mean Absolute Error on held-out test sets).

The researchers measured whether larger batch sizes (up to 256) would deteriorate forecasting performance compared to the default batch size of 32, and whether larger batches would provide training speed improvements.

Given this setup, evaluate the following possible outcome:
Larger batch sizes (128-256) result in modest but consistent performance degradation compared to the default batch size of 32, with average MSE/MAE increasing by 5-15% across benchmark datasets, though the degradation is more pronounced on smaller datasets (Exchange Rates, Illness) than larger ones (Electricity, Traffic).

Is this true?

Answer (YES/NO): NO